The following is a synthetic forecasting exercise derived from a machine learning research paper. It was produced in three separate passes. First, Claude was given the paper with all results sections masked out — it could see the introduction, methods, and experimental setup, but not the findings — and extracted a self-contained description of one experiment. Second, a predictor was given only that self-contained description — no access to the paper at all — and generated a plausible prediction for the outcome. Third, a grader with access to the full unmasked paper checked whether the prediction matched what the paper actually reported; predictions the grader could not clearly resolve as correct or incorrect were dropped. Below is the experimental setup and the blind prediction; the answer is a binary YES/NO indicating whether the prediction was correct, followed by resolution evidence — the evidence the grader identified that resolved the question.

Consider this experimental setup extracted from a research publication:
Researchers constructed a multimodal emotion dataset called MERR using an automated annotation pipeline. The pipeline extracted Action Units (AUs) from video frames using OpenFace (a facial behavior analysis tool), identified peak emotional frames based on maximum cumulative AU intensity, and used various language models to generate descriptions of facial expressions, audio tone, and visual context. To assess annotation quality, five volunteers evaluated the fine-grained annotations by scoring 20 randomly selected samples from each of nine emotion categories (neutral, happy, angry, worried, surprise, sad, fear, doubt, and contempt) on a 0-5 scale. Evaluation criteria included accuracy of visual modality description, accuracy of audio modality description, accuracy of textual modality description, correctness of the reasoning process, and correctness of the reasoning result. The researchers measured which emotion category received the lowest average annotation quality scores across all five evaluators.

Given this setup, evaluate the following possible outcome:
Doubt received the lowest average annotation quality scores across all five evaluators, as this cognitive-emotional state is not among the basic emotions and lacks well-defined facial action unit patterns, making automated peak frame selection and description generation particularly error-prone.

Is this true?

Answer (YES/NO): NO